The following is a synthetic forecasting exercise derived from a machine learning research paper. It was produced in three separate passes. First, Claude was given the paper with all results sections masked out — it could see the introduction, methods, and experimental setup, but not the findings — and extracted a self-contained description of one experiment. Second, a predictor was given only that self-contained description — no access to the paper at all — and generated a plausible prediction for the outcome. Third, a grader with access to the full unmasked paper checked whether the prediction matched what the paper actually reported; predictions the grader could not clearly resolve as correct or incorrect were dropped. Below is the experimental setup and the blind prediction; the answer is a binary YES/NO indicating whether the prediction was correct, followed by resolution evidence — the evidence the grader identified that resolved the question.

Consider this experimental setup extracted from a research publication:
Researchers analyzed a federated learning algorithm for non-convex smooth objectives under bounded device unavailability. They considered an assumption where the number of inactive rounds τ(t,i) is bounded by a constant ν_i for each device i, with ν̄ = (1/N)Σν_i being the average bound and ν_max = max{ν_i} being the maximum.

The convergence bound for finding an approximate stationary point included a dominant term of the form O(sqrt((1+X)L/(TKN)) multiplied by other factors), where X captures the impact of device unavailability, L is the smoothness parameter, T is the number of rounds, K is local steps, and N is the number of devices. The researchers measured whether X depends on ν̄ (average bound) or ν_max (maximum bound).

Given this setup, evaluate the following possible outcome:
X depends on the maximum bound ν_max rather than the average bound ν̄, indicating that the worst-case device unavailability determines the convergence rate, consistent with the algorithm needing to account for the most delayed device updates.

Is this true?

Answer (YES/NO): NO